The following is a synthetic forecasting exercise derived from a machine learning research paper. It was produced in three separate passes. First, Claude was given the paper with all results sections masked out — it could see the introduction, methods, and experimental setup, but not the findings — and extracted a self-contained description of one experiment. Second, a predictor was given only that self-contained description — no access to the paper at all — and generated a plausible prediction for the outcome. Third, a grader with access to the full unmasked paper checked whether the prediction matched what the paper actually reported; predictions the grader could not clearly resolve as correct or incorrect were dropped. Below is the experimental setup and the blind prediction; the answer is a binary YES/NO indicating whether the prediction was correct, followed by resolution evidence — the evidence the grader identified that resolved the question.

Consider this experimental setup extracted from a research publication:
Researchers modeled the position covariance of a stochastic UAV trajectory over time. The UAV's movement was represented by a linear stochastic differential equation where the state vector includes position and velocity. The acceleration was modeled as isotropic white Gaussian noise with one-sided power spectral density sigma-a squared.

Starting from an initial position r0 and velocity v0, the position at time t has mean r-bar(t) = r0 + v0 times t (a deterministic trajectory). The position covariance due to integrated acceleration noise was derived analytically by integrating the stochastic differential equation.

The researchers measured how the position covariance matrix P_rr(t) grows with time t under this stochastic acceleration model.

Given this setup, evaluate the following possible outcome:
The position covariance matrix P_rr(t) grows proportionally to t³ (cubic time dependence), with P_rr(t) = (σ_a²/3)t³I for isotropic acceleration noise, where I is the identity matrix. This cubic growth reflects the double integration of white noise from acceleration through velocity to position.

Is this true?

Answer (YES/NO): YES